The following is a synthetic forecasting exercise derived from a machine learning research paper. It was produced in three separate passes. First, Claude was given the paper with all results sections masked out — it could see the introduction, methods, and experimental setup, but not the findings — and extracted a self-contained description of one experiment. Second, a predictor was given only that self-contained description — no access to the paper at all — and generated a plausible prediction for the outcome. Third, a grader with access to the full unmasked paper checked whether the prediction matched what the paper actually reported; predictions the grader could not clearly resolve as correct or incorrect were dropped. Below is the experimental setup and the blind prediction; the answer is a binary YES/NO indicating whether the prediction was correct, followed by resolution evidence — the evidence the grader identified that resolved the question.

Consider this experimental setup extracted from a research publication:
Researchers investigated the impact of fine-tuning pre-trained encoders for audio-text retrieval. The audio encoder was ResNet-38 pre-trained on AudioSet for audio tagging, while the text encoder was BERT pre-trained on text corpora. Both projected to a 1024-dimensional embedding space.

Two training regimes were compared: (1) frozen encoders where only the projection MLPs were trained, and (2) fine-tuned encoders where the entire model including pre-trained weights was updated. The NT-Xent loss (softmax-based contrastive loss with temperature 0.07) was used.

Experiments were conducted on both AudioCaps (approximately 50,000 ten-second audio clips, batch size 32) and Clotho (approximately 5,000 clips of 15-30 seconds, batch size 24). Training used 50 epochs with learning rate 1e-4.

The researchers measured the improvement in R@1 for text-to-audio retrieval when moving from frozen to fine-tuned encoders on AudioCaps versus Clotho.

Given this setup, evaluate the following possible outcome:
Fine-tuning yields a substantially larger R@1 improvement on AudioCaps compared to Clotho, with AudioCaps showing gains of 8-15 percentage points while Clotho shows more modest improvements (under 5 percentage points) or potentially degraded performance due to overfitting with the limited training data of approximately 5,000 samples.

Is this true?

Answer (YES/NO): NO